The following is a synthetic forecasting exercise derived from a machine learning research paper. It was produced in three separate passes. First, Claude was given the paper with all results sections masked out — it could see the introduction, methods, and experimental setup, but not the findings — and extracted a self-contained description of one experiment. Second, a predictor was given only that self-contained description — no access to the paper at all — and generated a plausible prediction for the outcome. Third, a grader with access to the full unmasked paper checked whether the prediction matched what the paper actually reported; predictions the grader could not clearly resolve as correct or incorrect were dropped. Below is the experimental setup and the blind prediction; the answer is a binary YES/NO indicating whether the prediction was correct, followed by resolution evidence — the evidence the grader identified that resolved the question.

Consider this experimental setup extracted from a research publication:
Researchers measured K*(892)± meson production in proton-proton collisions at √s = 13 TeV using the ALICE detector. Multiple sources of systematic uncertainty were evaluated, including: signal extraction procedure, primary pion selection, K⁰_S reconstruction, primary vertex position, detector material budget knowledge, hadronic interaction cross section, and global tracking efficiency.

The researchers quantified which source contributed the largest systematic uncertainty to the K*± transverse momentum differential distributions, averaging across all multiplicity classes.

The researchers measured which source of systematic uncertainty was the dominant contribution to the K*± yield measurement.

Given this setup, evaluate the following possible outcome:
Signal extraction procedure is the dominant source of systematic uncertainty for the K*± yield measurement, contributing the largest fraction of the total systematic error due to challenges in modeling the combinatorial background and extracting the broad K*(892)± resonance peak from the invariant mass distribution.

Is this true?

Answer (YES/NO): YES